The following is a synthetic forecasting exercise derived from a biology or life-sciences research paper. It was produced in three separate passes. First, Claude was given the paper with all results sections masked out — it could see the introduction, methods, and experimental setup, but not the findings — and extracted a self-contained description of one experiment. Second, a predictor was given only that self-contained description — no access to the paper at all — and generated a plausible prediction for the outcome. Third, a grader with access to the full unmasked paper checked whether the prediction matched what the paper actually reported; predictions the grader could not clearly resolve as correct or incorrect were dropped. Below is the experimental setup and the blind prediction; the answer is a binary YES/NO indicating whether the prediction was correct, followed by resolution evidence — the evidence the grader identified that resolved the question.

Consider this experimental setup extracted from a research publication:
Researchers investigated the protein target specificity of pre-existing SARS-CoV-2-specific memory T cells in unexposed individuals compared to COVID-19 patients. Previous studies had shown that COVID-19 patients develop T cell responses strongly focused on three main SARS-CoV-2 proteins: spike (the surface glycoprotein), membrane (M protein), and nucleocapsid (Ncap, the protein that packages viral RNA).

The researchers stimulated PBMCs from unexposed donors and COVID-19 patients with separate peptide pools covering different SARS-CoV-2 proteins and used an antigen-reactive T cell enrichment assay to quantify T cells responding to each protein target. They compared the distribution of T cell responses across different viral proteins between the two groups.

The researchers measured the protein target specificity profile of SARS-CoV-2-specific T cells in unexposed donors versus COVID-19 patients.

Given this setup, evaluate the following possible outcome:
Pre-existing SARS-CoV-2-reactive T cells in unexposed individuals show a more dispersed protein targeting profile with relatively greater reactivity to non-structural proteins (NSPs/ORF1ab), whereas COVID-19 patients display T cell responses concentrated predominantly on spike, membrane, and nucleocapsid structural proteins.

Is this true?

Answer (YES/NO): NO